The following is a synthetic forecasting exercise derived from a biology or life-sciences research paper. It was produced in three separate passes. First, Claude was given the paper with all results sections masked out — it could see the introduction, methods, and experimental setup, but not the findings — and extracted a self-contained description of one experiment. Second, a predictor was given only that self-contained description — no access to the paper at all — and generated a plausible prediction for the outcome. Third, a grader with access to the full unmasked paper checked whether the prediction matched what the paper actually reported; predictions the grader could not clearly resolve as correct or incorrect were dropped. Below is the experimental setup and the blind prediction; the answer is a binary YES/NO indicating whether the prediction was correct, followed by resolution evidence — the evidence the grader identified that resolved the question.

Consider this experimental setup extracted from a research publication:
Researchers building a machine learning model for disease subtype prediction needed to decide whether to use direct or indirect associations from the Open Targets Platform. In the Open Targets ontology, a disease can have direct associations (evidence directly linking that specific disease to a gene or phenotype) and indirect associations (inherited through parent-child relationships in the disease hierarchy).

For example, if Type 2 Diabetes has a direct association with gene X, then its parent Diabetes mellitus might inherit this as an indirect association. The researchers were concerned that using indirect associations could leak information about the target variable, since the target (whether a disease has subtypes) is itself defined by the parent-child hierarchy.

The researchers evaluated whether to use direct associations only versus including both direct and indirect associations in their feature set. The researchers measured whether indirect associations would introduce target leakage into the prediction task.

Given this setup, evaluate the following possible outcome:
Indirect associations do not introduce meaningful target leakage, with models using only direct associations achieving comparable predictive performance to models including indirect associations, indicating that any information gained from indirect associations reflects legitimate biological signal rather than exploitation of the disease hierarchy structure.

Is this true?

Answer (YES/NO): NO